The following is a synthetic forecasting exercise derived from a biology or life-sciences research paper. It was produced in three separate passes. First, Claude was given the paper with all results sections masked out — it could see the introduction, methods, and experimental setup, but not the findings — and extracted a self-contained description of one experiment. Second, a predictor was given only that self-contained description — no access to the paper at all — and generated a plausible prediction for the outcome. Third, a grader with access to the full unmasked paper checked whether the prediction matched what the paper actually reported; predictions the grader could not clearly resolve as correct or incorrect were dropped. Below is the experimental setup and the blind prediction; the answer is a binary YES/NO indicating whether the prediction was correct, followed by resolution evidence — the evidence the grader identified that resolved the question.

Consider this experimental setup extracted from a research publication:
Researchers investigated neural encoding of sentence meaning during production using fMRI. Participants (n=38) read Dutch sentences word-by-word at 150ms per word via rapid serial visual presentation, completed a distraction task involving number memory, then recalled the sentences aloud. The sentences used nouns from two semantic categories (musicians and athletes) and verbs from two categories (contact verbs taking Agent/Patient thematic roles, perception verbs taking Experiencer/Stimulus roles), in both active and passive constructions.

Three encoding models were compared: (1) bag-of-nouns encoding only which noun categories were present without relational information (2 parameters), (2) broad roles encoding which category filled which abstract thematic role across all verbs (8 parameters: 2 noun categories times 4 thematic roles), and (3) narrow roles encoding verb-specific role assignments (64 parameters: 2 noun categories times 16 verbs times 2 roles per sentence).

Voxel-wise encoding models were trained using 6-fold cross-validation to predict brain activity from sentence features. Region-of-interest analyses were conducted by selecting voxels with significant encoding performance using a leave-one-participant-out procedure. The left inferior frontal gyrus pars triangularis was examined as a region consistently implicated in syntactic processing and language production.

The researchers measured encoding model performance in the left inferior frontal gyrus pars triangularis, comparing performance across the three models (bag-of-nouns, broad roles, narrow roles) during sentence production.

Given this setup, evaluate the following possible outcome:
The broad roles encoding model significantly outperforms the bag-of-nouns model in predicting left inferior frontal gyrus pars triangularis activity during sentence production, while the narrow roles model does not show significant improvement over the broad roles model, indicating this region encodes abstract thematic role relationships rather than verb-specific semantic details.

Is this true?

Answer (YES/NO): NO